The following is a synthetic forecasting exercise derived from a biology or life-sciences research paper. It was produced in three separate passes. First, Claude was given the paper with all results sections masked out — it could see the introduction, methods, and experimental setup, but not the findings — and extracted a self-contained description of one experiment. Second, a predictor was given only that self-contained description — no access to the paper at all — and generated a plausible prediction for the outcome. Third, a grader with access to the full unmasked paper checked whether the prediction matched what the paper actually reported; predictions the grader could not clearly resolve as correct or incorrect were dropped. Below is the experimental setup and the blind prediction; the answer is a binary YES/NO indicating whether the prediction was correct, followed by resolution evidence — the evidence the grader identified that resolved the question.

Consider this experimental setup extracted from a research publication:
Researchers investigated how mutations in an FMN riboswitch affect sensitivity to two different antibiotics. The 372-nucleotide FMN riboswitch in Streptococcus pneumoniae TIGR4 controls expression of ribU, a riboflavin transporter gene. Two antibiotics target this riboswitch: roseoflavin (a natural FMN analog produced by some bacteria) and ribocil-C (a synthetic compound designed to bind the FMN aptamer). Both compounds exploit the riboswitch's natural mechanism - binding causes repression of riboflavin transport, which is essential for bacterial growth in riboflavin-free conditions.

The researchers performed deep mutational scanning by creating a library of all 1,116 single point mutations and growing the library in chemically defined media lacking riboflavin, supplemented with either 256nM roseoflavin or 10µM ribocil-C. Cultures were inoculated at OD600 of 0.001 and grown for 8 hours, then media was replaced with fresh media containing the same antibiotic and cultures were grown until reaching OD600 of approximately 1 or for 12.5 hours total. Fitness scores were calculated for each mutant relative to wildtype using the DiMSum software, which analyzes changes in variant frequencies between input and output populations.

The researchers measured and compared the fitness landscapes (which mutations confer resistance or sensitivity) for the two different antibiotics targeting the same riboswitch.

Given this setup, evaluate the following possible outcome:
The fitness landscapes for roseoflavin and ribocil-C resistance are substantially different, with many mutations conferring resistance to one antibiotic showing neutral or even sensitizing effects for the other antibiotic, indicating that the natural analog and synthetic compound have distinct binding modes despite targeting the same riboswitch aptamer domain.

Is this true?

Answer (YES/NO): YES